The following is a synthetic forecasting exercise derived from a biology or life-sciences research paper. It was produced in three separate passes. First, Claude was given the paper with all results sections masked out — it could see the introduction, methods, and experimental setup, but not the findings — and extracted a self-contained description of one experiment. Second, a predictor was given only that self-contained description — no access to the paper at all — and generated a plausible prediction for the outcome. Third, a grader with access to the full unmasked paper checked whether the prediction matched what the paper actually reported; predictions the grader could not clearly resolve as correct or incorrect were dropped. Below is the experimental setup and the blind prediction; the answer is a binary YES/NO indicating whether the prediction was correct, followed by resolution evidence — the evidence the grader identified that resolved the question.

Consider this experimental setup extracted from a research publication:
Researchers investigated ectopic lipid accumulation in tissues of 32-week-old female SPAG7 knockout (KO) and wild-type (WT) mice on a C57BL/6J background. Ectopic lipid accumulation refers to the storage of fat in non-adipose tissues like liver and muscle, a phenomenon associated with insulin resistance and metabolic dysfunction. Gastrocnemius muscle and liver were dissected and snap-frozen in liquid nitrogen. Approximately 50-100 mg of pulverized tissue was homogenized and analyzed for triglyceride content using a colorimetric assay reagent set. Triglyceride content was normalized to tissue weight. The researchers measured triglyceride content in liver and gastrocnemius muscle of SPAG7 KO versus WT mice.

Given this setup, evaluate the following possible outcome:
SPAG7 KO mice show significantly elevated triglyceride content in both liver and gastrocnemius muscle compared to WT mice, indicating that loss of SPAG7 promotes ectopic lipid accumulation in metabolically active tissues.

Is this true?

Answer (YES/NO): YES